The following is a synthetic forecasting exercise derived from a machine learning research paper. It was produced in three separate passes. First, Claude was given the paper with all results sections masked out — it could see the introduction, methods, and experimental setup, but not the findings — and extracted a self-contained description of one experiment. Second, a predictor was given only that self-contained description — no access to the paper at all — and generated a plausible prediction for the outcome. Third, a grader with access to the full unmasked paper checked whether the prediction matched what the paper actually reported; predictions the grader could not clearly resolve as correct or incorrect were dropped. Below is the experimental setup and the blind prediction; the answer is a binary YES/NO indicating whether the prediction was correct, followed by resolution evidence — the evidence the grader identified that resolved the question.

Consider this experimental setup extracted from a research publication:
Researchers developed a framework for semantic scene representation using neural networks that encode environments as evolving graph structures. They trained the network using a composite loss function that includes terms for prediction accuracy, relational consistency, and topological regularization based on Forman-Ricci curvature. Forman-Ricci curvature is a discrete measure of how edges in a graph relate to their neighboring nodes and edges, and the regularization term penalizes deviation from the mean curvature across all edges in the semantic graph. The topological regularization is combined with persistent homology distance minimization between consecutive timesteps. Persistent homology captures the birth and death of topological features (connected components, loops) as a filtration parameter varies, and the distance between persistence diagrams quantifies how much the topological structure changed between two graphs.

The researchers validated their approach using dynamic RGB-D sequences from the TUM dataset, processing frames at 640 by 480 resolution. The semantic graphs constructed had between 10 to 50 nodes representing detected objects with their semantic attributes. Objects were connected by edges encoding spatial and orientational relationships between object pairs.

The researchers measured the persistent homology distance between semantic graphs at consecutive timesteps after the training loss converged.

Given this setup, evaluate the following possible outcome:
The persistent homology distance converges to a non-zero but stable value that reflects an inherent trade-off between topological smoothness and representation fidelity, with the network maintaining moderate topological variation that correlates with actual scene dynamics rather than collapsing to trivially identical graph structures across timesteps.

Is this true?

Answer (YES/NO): NO